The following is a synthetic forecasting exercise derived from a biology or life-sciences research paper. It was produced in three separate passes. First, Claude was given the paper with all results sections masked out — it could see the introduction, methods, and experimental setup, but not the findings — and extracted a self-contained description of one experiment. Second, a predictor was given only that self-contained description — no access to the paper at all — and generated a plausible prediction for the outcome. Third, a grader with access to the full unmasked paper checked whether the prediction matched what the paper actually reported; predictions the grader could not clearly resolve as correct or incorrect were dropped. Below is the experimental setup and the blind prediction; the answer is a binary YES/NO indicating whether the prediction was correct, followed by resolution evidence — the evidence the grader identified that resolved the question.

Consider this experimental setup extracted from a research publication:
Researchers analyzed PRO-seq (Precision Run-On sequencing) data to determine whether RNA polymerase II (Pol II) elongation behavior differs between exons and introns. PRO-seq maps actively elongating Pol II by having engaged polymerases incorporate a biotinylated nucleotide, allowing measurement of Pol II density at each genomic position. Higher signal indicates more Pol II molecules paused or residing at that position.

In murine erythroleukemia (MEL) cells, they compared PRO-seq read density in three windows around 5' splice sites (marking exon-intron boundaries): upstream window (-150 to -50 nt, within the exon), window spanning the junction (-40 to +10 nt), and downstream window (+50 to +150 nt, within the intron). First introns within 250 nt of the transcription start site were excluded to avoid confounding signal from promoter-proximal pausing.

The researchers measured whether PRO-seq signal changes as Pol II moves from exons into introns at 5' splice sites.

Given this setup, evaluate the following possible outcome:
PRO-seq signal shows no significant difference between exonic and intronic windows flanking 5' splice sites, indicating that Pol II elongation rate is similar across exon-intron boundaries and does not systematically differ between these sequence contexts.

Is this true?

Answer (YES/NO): NO